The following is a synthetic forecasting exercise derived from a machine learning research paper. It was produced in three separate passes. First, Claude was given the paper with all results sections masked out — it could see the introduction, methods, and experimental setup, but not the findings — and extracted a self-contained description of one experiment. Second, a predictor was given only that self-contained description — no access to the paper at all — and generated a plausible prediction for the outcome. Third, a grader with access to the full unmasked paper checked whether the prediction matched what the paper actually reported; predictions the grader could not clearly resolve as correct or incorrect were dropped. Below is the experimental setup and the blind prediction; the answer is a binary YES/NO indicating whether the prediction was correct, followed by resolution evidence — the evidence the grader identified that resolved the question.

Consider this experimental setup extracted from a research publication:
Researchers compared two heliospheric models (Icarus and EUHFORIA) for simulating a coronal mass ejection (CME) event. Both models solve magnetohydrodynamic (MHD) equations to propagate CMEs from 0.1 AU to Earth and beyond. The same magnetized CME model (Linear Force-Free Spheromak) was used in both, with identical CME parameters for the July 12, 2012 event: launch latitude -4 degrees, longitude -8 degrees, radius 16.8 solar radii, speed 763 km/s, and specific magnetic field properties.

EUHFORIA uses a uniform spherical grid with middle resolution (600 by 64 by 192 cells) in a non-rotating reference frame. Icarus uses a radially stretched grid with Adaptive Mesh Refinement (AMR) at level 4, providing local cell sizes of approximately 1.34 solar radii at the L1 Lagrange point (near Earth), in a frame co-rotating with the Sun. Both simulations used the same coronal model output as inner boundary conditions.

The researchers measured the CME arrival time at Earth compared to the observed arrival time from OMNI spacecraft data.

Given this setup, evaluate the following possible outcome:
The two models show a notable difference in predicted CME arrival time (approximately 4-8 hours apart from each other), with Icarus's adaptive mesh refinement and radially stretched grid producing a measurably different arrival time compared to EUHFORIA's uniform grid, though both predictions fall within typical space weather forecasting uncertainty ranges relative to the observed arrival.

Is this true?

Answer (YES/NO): NO